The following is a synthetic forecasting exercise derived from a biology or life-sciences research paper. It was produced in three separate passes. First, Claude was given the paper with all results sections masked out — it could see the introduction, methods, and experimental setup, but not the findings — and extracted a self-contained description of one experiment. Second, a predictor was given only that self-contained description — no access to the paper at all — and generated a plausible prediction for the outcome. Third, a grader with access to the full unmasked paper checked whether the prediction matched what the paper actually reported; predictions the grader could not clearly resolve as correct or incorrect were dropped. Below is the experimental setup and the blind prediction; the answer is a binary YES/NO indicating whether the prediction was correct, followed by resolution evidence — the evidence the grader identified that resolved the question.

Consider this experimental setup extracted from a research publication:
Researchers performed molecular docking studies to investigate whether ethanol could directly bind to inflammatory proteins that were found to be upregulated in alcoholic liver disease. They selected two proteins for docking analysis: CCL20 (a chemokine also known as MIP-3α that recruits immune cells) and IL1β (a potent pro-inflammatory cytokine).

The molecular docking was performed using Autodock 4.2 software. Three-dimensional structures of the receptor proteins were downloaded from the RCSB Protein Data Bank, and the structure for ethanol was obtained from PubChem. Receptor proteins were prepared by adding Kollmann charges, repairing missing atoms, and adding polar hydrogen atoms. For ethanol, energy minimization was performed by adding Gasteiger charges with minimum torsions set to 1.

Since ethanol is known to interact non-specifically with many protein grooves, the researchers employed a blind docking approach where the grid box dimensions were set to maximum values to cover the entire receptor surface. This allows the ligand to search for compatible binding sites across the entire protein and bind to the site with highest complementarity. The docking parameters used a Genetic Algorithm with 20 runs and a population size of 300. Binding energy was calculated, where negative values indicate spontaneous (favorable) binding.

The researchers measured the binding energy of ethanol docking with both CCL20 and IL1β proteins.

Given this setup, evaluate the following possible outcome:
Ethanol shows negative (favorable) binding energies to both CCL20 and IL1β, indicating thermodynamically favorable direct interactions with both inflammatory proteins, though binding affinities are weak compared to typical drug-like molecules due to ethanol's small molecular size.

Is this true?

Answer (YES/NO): YES